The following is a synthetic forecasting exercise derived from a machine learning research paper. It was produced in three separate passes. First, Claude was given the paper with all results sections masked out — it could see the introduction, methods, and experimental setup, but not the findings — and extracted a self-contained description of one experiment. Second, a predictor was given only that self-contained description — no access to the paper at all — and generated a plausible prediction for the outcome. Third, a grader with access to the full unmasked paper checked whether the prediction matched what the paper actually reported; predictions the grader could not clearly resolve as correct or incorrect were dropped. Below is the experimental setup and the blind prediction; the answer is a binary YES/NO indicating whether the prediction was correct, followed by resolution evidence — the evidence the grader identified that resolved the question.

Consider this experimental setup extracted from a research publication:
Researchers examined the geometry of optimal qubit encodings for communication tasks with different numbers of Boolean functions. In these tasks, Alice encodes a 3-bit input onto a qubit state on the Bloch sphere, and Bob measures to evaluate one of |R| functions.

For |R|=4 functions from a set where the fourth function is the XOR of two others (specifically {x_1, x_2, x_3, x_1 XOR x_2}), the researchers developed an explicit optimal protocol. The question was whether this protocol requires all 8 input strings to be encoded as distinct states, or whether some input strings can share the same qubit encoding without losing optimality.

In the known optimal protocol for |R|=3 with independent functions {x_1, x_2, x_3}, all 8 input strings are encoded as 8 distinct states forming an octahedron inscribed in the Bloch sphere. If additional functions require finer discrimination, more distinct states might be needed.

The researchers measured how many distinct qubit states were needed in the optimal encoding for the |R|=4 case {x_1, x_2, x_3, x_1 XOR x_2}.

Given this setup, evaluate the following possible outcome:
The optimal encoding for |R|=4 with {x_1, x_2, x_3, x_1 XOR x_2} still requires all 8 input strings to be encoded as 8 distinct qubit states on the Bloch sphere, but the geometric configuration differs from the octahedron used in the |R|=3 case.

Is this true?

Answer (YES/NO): NO